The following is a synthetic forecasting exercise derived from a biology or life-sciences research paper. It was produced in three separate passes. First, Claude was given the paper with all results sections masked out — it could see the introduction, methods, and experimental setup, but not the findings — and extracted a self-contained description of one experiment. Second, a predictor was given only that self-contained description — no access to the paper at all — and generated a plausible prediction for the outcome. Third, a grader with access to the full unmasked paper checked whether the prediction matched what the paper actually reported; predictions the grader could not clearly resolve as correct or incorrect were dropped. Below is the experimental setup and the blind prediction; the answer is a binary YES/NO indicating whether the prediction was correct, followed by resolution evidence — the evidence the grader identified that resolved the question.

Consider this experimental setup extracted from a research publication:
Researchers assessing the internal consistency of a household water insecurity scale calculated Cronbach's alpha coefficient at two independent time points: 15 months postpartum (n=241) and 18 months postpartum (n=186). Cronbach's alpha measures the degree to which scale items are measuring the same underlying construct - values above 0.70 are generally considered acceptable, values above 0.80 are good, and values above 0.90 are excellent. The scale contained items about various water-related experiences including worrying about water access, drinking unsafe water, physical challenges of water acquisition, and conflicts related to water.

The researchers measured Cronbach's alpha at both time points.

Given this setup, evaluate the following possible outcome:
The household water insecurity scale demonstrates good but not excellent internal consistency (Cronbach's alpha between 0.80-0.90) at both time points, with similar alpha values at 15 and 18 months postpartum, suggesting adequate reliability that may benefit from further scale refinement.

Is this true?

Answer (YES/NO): NO